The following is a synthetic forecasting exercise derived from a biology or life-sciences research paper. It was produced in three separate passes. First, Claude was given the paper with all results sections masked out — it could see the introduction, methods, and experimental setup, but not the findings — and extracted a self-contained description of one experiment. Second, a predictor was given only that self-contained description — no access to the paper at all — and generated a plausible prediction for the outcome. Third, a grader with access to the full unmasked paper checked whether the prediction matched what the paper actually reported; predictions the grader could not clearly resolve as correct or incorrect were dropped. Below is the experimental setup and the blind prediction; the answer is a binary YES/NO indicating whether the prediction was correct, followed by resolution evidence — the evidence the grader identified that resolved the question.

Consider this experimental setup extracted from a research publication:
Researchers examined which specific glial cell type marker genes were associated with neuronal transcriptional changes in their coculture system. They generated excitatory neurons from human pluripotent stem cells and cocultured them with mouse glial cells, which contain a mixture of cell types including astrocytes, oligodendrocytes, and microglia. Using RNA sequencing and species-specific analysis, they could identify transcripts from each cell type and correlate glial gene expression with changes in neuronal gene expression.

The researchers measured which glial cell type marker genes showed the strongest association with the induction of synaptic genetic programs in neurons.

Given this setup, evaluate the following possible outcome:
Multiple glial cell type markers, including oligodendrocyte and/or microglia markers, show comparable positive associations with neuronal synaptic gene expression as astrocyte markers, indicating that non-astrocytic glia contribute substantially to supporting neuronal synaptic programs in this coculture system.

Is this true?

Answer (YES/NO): NO